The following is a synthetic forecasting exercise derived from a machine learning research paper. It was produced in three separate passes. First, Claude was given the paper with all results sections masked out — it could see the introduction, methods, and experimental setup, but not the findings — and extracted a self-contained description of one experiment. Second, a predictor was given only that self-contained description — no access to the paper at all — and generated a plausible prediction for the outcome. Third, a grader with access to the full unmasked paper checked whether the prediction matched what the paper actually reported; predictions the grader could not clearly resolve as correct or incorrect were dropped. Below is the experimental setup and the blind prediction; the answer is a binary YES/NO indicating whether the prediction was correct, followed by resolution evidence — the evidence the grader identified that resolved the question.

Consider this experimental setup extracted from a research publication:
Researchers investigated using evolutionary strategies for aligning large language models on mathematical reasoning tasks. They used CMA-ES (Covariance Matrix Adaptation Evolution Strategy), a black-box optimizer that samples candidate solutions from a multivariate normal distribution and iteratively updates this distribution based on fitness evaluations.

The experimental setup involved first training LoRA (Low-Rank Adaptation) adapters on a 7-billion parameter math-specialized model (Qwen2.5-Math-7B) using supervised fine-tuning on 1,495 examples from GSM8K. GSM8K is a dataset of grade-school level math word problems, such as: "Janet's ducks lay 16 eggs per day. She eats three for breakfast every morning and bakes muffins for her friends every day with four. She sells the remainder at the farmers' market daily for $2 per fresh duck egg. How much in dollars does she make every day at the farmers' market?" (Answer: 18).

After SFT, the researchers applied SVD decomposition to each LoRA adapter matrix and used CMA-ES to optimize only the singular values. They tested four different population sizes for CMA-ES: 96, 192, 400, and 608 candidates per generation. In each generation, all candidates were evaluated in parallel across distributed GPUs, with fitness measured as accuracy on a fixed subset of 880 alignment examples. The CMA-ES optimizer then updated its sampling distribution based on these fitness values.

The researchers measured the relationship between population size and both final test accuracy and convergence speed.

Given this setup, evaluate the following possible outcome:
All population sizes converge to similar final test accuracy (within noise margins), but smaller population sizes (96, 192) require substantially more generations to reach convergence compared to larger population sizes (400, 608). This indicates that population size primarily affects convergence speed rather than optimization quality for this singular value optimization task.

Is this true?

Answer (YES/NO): NO